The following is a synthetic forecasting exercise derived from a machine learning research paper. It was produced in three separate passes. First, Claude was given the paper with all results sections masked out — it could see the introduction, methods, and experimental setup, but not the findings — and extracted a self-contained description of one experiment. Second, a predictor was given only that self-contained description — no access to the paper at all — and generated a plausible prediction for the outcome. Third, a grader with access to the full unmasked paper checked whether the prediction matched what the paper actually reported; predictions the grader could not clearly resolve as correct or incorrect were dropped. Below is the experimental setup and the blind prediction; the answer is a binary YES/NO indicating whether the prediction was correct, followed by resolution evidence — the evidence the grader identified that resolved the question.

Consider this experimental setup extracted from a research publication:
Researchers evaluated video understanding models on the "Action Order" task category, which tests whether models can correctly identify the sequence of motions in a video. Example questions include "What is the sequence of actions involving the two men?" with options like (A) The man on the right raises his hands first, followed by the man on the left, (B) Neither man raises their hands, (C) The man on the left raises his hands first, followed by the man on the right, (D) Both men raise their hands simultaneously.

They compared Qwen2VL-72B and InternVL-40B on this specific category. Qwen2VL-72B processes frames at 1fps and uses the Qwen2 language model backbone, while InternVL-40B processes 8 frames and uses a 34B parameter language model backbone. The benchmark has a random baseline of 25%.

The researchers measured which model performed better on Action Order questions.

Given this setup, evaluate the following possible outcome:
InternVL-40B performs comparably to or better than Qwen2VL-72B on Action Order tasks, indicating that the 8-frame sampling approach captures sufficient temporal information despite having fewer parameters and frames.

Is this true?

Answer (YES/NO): NO